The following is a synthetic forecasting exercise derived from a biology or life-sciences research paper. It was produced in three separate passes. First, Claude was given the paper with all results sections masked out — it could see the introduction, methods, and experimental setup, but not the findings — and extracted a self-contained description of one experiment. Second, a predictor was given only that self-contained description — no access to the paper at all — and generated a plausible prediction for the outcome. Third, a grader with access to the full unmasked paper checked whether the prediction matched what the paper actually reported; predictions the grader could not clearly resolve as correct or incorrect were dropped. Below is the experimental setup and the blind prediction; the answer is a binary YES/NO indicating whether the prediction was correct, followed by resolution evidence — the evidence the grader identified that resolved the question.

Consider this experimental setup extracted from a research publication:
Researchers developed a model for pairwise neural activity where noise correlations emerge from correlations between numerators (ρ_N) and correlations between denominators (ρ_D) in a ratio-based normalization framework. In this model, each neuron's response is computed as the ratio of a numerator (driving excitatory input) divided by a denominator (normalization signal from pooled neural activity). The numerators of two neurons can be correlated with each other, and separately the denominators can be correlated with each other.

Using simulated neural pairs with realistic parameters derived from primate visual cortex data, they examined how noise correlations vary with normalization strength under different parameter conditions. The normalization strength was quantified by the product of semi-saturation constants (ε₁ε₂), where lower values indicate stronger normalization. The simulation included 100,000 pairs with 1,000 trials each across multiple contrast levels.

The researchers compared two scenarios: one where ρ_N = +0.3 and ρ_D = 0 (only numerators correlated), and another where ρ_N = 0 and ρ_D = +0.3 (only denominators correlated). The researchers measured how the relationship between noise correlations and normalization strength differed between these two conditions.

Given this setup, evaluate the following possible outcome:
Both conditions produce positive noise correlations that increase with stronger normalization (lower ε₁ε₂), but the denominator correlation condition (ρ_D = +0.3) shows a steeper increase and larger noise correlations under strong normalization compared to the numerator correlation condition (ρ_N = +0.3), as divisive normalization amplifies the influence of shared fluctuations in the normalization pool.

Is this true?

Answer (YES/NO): NO